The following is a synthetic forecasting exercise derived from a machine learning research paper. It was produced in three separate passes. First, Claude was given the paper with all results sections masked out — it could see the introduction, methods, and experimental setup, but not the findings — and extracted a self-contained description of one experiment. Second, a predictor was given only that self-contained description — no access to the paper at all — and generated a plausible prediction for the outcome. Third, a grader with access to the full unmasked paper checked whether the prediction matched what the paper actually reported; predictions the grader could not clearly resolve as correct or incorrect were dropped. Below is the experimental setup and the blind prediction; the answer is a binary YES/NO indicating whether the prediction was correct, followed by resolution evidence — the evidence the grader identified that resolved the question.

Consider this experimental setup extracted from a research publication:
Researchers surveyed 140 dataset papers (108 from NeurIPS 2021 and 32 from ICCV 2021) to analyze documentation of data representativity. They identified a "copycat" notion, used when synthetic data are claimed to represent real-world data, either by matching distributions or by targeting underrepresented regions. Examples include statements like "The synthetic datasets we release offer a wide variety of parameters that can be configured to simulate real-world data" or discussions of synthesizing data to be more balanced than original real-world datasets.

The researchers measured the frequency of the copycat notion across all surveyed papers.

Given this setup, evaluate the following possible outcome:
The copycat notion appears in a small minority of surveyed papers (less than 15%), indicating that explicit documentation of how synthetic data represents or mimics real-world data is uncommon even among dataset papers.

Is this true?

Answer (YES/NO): NO